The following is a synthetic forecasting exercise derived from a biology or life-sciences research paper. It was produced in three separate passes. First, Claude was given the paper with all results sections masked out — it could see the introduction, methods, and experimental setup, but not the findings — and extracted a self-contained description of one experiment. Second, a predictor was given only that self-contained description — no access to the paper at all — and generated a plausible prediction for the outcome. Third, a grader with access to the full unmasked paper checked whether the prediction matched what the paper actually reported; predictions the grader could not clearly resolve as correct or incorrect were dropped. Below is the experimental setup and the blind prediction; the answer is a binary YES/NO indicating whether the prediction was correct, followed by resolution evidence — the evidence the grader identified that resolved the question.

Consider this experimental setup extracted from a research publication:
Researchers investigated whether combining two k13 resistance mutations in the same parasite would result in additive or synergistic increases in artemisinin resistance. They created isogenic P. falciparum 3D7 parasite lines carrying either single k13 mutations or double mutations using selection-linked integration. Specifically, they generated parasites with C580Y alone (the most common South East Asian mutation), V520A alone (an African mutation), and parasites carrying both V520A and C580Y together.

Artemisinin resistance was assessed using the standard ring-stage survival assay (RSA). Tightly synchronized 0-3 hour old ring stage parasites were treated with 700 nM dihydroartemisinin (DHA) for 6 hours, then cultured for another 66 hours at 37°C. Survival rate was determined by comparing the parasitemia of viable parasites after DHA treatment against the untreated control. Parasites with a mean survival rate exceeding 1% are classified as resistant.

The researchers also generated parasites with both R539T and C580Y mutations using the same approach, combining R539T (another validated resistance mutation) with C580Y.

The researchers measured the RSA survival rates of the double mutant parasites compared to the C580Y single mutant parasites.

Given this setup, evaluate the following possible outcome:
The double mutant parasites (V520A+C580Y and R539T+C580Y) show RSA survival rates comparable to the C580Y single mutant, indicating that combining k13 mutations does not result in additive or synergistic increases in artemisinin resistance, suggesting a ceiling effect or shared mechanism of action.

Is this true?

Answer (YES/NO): NO